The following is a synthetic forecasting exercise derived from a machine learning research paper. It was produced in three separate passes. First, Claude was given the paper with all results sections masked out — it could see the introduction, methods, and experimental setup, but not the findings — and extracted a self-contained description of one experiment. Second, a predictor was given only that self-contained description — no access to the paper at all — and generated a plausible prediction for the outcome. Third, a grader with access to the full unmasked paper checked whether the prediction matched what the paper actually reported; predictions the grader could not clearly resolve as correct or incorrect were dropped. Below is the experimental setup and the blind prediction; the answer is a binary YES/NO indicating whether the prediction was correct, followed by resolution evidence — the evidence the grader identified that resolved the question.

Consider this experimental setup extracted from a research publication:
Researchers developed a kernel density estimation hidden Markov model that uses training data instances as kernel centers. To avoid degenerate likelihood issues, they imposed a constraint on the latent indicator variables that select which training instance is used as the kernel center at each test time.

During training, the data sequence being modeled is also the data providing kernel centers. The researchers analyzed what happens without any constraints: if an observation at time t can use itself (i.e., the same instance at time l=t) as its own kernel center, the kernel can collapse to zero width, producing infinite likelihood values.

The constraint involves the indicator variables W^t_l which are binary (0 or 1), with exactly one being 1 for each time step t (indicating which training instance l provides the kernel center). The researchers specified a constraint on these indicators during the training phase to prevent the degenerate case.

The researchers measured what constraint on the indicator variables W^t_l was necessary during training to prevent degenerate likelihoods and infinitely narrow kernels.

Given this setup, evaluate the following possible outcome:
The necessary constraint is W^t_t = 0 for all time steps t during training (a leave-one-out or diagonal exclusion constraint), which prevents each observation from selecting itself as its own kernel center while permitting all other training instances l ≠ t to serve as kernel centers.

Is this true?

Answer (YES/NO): YES